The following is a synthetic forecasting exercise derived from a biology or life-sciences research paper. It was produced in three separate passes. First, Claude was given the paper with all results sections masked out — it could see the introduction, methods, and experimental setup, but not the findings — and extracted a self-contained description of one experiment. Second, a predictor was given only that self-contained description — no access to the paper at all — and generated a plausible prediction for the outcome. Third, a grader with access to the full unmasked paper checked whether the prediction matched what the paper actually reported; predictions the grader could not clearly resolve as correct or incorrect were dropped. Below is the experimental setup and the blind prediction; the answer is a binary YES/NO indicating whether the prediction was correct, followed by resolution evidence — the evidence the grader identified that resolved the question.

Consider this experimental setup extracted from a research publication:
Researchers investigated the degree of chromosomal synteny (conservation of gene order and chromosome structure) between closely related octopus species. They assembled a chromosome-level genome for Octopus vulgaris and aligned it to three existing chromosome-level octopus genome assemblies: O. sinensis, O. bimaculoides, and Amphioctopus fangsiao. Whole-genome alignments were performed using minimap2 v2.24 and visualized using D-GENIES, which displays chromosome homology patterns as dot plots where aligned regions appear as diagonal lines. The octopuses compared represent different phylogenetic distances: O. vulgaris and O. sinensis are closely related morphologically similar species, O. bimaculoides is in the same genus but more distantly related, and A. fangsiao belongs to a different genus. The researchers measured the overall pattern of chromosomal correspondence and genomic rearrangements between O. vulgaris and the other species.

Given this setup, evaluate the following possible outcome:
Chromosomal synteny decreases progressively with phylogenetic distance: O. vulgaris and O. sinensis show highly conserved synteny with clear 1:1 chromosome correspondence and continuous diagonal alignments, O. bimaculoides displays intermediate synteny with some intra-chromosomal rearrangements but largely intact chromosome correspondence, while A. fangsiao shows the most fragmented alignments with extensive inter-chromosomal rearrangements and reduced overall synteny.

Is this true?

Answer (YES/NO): NO